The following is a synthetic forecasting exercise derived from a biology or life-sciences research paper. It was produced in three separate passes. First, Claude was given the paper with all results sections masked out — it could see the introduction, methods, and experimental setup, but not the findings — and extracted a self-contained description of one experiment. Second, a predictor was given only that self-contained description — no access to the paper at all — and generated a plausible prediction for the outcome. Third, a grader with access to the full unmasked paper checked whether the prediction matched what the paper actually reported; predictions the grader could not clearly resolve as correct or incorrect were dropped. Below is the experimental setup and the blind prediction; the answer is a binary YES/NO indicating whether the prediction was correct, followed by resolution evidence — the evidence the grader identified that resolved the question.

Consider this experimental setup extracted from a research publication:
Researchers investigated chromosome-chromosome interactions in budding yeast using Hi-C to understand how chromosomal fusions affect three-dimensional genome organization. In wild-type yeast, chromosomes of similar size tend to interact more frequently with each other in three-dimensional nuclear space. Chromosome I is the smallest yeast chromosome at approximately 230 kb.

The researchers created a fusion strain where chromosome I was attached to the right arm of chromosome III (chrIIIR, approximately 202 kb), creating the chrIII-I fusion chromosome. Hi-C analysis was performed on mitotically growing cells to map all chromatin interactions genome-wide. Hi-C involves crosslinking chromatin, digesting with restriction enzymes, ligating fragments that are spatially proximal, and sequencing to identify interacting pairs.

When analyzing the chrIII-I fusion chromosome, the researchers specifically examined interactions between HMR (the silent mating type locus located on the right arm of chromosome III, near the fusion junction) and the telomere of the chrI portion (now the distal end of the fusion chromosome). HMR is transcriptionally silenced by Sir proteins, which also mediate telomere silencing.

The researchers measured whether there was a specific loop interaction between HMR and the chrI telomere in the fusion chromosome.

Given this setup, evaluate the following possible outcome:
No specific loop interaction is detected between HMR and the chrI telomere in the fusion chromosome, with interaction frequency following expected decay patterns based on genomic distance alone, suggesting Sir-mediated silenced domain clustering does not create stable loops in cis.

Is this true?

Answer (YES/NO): NO